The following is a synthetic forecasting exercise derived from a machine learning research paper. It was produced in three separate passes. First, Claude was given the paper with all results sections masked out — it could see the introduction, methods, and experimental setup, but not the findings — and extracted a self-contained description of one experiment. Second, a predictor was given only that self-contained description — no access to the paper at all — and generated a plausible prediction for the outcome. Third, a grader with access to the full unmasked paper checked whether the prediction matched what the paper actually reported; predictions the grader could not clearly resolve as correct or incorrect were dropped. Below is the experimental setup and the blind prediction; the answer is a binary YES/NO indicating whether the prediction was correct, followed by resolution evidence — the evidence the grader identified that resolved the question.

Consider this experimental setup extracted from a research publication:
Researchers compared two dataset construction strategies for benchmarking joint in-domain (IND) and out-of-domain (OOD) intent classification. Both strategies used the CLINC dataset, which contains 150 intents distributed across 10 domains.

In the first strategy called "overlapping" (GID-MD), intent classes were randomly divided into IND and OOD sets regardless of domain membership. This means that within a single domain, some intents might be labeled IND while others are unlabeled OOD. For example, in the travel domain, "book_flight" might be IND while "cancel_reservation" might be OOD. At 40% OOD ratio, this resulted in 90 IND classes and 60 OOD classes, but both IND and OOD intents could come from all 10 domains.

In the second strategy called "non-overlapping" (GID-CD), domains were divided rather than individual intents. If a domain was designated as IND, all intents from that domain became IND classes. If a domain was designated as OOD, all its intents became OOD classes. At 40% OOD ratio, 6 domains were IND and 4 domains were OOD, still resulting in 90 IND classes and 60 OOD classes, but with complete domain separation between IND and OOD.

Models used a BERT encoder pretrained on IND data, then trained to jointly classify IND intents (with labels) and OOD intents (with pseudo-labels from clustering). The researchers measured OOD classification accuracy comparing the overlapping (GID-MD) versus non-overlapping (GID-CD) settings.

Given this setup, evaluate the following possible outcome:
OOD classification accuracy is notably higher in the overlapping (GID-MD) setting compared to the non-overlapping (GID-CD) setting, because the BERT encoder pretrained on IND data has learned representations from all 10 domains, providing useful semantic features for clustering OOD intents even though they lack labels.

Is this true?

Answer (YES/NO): YES